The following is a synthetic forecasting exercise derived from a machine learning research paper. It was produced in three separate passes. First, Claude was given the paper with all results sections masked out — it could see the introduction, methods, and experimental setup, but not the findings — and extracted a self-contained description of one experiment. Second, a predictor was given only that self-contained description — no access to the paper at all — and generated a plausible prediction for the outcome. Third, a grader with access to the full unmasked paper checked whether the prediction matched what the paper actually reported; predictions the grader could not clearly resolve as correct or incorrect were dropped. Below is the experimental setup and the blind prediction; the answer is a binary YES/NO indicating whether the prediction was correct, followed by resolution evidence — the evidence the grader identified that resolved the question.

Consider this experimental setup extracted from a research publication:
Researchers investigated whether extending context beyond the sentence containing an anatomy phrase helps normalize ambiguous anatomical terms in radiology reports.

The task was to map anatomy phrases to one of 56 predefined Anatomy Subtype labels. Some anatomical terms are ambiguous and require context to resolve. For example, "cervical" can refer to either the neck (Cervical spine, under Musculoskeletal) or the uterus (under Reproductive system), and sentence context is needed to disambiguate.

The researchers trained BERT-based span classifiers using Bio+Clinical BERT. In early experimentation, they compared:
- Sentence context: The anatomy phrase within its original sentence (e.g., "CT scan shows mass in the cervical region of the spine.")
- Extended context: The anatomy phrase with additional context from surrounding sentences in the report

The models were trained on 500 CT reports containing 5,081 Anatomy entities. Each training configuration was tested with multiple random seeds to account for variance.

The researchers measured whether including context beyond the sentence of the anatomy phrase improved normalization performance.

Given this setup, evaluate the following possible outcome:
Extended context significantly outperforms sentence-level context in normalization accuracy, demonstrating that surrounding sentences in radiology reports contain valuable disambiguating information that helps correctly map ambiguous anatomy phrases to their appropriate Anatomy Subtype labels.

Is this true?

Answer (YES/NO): NO